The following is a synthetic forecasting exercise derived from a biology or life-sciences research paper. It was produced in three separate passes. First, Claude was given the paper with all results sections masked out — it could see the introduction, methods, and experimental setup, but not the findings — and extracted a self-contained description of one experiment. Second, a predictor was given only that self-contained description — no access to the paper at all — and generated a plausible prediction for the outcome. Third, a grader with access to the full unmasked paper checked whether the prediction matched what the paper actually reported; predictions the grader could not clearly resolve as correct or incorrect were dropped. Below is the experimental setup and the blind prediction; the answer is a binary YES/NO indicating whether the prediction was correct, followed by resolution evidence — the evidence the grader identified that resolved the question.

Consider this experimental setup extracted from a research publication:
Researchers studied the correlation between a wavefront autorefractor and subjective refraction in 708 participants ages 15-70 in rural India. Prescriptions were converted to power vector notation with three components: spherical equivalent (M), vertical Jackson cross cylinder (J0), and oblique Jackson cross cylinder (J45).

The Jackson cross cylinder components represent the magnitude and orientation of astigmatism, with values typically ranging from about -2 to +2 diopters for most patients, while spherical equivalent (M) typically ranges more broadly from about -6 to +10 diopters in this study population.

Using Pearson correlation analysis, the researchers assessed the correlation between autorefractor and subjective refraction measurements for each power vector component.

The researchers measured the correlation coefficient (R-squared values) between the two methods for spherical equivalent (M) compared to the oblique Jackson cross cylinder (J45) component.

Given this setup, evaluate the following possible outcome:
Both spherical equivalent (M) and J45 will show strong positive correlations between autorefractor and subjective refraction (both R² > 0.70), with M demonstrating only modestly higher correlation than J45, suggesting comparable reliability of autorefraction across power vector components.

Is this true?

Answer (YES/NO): NO